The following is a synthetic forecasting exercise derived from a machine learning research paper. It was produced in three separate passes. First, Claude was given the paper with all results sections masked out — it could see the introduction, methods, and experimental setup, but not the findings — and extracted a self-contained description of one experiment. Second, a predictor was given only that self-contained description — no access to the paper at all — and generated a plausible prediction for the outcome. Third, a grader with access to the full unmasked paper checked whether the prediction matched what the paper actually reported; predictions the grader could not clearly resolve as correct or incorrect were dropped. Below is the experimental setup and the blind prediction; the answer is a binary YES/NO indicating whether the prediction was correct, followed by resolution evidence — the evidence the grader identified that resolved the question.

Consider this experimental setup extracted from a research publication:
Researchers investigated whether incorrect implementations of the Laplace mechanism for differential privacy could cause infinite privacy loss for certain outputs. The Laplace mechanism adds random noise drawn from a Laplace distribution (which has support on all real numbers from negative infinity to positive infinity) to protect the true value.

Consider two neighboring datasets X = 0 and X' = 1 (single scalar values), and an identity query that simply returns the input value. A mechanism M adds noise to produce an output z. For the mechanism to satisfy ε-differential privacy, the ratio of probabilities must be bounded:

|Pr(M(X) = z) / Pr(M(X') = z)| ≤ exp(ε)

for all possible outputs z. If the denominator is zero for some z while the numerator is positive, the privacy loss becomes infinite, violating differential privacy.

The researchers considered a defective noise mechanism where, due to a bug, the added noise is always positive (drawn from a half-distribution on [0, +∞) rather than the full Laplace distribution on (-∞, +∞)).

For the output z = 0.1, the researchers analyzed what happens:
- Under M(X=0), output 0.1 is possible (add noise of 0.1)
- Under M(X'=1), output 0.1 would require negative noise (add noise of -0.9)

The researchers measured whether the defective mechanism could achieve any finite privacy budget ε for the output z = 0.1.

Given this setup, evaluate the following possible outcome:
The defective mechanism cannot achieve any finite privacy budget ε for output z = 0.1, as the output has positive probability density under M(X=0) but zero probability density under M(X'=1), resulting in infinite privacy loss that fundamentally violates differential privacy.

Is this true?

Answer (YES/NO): YES